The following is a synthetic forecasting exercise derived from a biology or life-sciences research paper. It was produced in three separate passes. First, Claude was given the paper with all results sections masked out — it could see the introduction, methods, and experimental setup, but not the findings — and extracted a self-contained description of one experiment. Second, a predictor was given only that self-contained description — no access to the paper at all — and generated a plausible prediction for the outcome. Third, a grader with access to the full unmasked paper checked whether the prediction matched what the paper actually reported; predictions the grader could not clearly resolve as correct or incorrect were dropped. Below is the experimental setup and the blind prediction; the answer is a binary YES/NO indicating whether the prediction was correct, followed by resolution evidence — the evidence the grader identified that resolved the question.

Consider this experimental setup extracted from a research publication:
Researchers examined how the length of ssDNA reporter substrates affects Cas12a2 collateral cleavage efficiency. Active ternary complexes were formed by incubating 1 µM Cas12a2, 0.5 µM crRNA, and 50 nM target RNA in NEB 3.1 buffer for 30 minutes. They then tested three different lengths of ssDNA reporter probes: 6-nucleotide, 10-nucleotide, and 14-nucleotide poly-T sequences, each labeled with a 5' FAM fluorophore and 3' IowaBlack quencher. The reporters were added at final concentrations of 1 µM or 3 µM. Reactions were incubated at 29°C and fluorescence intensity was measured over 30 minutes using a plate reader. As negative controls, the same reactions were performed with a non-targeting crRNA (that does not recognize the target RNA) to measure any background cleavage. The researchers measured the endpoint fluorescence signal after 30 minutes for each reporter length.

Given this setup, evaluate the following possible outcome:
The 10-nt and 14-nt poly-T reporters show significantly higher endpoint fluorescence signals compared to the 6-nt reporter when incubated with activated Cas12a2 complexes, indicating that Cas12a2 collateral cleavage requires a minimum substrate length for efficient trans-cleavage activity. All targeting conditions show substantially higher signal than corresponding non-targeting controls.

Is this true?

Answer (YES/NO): NO